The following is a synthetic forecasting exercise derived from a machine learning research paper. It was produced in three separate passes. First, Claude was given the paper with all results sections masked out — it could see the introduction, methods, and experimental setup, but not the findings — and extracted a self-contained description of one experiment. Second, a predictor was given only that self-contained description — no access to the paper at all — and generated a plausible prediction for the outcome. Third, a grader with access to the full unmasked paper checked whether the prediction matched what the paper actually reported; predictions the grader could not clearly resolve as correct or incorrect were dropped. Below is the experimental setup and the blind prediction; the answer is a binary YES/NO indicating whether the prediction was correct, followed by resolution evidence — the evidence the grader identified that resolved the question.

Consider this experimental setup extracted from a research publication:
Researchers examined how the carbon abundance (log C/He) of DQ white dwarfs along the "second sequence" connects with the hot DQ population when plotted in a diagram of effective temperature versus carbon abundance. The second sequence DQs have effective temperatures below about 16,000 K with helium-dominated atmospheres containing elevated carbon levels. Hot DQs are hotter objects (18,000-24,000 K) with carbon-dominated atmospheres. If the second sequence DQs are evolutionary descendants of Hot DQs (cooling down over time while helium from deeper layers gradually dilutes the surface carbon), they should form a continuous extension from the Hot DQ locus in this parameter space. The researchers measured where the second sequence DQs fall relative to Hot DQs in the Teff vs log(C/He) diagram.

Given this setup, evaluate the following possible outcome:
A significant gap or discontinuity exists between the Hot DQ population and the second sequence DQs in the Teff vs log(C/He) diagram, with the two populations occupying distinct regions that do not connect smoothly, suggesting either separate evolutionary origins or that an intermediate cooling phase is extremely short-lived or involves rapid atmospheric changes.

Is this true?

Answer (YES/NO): NO